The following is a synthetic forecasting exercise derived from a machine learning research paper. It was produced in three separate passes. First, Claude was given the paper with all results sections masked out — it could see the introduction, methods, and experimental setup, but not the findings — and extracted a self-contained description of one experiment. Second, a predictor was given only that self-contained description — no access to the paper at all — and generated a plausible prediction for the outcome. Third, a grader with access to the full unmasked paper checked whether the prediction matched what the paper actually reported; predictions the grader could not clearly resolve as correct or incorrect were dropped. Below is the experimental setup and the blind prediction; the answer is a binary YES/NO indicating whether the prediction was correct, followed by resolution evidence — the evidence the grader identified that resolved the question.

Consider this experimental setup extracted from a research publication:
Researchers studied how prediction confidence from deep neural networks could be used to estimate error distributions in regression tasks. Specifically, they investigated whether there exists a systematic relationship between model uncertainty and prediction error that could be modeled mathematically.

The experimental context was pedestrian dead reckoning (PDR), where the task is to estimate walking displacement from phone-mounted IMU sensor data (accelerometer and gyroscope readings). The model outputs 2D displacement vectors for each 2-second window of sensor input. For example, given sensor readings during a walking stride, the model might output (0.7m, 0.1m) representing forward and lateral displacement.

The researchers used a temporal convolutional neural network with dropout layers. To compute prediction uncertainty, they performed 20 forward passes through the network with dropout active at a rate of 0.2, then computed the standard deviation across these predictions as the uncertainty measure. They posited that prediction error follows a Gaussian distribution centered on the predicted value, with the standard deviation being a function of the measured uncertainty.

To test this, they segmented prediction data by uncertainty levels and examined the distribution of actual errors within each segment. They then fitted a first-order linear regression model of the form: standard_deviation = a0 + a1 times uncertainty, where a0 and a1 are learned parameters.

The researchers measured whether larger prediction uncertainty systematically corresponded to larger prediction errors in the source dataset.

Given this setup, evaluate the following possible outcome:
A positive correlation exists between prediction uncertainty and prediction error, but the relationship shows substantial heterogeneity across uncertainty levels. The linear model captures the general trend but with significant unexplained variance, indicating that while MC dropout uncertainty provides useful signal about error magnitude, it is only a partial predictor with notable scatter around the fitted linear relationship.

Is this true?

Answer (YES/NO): NO